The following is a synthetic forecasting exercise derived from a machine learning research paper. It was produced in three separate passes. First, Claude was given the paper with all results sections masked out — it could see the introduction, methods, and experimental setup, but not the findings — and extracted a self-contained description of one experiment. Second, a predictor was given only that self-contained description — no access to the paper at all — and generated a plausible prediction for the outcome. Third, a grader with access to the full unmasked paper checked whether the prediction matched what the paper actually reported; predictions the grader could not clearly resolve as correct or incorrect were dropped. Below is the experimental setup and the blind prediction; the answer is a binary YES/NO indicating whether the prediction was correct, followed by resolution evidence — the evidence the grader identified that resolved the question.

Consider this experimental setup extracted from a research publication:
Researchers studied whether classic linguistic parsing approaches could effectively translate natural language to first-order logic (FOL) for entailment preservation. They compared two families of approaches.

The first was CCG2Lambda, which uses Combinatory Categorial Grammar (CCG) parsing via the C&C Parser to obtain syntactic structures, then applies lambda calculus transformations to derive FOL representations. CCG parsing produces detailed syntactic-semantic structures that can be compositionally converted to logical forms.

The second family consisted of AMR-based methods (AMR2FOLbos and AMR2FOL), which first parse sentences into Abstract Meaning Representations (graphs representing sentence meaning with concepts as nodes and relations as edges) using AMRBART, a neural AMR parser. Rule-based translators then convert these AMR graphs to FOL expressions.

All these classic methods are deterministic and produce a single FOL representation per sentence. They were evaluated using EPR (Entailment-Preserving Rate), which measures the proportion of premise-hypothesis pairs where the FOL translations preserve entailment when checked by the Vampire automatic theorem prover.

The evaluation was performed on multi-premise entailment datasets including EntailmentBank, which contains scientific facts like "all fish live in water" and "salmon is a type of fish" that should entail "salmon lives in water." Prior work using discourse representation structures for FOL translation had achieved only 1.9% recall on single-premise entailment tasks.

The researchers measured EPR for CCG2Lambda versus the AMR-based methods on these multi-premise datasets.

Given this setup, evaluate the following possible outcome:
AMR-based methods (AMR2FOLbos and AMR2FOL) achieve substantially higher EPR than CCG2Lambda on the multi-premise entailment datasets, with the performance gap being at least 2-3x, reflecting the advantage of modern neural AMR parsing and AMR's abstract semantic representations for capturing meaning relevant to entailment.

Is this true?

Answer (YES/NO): NO